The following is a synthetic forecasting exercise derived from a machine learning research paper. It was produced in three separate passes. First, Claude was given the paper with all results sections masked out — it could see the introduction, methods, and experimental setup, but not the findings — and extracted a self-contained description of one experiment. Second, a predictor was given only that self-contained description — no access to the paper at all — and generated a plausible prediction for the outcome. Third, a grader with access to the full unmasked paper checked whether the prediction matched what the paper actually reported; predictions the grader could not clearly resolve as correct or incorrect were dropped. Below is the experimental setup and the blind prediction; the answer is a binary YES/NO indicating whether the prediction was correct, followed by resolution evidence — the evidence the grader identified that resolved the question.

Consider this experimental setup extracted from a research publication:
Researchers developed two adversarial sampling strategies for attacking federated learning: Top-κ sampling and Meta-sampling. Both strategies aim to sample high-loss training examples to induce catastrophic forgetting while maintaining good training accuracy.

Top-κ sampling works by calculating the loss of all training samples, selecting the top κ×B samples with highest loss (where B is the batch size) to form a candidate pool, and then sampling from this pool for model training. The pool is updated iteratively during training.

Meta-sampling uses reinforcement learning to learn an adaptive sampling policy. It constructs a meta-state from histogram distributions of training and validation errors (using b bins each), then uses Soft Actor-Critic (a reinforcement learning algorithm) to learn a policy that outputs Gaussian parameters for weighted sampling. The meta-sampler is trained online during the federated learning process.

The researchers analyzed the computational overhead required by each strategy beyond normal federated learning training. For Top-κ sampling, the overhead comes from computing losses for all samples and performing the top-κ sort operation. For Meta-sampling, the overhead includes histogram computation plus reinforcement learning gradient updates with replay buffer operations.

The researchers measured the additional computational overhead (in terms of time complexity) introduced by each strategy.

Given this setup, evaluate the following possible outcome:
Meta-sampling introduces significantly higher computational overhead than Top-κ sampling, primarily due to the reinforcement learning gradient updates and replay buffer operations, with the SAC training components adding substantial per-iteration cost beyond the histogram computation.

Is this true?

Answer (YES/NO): YES